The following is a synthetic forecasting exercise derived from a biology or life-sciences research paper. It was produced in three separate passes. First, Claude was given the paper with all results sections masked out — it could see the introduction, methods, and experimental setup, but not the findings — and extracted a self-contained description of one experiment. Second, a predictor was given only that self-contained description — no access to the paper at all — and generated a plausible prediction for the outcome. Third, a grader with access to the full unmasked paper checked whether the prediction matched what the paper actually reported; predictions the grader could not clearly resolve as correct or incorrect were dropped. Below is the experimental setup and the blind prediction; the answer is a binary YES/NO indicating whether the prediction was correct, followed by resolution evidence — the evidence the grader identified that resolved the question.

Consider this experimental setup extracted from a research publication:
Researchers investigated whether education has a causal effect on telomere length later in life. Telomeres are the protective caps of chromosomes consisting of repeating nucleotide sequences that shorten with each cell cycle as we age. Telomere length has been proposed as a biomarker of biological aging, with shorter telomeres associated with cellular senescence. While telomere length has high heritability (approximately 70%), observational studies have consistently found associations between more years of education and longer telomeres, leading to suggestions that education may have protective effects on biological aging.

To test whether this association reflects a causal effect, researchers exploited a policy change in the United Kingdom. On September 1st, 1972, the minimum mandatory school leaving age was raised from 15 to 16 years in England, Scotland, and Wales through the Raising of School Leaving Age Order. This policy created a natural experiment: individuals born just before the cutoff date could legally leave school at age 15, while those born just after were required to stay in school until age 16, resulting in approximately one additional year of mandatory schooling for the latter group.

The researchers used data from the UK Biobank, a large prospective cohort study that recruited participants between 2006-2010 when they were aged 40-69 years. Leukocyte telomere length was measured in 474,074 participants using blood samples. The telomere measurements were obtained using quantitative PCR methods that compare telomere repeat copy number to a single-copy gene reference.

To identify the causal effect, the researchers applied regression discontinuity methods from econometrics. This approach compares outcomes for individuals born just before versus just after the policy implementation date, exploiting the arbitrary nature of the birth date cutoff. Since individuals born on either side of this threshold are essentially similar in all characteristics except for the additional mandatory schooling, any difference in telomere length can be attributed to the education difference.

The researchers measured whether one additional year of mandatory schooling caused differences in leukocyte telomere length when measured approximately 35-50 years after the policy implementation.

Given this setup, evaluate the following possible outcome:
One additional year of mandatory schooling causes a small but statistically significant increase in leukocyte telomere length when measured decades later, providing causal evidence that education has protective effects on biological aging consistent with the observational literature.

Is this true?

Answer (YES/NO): NO